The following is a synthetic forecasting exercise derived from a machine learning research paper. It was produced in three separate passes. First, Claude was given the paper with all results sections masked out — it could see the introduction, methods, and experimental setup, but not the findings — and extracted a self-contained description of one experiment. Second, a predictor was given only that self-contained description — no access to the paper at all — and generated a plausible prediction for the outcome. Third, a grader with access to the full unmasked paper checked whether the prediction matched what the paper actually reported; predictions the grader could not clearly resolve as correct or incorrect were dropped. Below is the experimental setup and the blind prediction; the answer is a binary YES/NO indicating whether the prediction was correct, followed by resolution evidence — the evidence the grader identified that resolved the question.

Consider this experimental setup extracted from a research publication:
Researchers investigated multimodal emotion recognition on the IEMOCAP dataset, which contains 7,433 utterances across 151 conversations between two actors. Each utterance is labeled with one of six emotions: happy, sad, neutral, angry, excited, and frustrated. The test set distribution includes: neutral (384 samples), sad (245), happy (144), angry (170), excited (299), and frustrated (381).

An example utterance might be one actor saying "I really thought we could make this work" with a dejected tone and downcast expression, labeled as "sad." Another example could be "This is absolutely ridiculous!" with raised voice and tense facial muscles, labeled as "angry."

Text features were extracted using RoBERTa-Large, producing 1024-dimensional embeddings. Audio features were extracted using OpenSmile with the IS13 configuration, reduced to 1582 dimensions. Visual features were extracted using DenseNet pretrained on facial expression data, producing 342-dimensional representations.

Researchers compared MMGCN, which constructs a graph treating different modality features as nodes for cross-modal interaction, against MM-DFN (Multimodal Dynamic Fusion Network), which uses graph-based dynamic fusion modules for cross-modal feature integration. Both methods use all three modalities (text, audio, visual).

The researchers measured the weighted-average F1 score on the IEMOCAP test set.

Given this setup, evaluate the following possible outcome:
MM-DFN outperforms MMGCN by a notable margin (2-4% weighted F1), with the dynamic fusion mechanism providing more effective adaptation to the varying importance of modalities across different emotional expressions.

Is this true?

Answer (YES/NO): NO